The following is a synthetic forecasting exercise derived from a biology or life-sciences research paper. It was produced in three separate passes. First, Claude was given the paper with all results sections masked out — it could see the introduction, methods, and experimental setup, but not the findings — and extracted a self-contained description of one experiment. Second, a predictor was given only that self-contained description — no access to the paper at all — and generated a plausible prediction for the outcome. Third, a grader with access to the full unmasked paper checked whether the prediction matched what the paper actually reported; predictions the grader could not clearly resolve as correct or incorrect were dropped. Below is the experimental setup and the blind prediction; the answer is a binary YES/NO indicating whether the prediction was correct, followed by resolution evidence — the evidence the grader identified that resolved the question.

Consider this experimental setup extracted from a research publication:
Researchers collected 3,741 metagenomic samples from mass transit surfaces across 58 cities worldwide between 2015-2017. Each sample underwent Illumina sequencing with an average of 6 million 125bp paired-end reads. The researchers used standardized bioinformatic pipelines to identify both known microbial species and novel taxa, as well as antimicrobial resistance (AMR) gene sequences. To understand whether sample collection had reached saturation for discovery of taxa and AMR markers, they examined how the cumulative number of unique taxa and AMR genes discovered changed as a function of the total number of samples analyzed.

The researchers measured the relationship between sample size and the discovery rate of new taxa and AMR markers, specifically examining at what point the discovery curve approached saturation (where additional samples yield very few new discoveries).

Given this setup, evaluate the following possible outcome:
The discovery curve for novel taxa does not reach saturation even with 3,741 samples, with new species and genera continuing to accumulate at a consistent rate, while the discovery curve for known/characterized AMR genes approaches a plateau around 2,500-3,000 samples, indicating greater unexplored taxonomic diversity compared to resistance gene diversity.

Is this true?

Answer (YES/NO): NO